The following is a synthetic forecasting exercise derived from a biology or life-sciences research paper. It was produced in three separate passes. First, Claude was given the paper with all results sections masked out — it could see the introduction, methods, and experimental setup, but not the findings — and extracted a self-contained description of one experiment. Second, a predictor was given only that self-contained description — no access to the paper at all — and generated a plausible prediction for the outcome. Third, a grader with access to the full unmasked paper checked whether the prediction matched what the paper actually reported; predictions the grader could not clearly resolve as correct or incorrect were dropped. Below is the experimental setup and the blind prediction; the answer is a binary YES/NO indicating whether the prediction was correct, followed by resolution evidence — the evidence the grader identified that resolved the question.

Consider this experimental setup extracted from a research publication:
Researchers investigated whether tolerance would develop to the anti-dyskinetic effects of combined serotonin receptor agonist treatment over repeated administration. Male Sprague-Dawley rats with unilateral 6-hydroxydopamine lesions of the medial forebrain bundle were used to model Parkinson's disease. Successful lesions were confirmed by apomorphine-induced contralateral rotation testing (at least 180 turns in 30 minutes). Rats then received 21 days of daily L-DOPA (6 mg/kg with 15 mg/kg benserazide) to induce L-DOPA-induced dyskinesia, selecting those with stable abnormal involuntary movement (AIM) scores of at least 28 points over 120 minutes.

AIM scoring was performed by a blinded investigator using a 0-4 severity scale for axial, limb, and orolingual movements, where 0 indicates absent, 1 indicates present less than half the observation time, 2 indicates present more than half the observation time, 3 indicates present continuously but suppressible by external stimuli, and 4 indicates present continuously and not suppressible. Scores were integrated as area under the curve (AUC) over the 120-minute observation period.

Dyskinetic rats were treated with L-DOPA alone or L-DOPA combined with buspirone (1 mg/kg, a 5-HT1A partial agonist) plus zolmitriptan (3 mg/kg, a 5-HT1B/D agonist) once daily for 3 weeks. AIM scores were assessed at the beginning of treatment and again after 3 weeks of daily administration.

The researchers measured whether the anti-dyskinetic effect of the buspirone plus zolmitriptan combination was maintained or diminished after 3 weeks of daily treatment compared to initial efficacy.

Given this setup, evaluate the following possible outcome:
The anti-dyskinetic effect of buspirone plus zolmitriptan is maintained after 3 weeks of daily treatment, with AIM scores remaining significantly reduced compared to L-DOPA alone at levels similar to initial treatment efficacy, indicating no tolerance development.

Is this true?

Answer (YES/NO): YES